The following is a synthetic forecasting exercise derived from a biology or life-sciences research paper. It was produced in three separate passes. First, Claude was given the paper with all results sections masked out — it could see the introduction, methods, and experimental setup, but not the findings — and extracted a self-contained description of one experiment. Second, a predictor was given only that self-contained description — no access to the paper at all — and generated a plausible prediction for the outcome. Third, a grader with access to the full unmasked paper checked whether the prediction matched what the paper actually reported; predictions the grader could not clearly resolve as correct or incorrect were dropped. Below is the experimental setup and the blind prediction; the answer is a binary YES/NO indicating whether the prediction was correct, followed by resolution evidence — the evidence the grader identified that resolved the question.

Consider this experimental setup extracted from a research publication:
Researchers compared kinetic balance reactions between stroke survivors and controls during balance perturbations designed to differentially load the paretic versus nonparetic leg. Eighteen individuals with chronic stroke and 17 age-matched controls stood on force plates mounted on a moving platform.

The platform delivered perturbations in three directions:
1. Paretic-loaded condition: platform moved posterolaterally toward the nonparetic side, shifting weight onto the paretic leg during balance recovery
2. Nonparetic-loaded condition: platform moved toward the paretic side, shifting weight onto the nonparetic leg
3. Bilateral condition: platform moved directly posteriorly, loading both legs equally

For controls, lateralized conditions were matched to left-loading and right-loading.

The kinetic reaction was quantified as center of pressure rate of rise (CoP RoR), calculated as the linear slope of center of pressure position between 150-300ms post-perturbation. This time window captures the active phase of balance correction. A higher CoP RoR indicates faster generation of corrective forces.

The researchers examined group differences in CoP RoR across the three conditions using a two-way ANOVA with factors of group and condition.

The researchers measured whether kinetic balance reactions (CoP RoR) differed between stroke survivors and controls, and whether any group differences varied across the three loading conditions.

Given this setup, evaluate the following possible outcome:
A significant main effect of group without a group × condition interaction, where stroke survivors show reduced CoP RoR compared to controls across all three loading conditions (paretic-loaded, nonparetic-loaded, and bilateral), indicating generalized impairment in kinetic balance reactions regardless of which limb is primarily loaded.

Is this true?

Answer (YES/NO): NO